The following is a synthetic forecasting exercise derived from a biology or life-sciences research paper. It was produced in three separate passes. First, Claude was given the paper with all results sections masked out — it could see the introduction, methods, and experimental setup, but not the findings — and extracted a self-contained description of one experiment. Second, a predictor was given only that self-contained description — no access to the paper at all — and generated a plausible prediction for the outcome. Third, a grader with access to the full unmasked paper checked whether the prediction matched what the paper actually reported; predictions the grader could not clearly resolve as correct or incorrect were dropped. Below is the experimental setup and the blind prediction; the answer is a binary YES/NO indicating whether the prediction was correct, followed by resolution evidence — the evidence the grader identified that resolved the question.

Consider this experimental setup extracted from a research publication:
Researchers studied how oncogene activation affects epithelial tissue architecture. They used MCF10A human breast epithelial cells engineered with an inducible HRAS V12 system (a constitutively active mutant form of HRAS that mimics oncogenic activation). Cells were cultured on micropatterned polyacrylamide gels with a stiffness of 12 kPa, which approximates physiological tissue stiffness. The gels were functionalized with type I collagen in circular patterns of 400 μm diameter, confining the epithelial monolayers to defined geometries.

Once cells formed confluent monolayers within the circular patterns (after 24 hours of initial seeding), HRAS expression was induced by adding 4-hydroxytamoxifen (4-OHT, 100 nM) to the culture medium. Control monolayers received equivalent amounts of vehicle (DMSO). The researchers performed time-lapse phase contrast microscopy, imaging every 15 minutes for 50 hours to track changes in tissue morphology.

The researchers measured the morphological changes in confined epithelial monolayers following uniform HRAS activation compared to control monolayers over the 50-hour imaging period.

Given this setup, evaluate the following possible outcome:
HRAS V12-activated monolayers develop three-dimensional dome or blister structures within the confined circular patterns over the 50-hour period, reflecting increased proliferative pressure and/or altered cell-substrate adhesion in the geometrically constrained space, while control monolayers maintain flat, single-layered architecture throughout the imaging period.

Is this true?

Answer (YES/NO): NO